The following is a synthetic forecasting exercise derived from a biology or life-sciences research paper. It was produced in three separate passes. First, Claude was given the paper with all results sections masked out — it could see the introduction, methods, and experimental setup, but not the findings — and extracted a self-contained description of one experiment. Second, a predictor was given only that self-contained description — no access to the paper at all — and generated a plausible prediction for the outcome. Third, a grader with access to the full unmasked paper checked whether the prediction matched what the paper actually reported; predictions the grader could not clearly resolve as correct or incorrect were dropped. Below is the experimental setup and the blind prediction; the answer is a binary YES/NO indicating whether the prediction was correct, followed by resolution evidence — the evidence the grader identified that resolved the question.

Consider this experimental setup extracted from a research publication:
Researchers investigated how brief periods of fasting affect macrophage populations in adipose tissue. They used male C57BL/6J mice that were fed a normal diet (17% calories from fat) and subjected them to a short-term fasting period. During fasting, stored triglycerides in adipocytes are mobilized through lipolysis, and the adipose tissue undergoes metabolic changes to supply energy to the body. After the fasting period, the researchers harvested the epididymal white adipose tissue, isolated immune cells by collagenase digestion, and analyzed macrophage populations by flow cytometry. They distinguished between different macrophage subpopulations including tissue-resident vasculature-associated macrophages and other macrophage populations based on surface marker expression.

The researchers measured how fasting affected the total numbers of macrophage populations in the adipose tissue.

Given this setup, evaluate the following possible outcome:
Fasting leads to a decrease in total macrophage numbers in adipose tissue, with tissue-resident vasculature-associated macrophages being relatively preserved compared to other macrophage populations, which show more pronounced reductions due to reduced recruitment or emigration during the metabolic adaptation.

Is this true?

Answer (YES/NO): NO